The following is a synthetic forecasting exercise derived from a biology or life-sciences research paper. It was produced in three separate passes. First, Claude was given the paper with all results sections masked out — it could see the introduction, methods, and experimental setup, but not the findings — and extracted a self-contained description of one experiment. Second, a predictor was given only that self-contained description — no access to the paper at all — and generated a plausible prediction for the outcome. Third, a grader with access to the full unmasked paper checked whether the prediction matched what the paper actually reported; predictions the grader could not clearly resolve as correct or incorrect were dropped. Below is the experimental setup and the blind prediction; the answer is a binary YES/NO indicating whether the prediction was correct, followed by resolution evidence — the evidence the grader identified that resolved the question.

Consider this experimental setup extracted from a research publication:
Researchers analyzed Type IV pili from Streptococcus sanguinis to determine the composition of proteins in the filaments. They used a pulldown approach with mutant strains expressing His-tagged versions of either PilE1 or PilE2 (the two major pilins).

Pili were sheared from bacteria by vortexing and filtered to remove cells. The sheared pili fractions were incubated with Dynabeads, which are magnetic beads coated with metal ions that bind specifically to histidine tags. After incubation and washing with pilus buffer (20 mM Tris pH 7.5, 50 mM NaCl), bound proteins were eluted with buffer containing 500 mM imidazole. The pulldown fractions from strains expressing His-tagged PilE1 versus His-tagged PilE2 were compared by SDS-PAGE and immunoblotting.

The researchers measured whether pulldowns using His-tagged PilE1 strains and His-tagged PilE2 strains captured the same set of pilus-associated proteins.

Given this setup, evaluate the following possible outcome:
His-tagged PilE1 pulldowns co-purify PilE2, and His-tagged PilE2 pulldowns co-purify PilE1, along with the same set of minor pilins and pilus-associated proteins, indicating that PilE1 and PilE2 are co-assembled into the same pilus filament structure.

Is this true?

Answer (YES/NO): NO